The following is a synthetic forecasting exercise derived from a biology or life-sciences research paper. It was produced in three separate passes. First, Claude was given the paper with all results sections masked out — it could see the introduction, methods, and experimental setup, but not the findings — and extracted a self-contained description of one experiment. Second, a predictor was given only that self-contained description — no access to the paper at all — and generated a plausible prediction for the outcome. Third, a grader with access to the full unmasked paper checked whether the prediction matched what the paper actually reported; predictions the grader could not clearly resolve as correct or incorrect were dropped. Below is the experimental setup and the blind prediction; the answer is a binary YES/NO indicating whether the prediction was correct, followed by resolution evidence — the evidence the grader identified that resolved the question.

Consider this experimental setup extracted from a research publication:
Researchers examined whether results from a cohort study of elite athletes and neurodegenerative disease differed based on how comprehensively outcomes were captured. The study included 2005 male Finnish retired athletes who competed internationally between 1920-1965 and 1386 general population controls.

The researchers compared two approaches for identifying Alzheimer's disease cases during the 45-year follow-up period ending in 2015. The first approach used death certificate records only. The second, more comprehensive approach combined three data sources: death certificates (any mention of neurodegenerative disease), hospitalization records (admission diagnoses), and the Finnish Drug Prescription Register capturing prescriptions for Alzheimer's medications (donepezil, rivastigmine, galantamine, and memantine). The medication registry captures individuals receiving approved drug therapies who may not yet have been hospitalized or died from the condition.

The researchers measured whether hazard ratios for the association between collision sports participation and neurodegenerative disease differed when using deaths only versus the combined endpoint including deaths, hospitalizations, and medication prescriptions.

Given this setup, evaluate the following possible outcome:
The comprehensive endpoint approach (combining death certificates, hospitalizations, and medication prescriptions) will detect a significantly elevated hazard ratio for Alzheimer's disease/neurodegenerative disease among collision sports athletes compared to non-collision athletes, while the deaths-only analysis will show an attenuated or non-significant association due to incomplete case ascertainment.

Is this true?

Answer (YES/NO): NO